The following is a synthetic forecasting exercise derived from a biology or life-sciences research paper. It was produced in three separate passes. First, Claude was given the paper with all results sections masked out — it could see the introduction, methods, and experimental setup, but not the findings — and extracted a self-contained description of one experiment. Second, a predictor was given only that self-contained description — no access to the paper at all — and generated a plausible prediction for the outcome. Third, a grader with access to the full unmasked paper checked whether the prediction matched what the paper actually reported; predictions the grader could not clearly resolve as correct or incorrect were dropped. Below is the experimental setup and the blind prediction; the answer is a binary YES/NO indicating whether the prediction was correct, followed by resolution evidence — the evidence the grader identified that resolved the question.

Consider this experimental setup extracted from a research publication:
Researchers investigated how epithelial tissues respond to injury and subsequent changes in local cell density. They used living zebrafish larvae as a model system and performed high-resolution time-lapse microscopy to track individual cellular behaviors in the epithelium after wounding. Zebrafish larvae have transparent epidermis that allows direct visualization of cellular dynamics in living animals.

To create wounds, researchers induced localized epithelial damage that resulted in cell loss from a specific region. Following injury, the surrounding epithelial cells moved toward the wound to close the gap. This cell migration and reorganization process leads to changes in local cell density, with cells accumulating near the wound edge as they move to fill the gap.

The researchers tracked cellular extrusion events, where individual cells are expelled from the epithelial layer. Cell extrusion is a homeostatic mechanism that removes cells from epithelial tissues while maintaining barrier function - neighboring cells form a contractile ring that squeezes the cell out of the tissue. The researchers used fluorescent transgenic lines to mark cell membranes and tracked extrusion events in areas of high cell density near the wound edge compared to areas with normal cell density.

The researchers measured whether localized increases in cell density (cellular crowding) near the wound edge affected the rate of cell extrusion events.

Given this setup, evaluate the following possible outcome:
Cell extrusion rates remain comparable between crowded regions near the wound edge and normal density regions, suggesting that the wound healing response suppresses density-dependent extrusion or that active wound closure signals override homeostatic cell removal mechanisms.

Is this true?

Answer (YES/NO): NO